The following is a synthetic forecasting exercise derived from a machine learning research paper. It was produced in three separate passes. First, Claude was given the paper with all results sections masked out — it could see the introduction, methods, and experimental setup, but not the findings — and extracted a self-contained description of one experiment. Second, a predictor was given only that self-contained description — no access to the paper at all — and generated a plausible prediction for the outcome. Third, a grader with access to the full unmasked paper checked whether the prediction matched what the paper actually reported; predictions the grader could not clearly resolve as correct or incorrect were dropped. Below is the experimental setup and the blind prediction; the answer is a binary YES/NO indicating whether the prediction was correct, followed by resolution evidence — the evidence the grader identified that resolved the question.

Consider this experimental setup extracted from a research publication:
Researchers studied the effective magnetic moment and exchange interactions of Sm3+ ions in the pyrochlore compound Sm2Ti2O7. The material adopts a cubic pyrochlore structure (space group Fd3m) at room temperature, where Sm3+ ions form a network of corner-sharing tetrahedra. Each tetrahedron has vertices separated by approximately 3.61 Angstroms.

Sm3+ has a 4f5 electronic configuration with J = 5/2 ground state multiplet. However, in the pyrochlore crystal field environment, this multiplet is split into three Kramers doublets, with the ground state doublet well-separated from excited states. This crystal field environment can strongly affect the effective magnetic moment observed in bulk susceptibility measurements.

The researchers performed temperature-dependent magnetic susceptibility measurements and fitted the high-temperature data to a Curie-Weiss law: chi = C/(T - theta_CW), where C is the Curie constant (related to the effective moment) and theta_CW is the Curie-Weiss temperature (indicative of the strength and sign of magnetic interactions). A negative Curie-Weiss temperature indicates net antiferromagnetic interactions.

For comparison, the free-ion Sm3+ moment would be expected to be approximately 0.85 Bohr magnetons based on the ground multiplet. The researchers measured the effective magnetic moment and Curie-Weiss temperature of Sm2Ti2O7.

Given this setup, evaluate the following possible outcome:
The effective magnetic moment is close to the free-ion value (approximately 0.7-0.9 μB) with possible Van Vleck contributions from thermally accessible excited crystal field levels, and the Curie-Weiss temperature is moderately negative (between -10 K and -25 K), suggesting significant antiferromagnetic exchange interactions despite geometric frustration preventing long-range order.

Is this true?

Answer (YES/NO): NO